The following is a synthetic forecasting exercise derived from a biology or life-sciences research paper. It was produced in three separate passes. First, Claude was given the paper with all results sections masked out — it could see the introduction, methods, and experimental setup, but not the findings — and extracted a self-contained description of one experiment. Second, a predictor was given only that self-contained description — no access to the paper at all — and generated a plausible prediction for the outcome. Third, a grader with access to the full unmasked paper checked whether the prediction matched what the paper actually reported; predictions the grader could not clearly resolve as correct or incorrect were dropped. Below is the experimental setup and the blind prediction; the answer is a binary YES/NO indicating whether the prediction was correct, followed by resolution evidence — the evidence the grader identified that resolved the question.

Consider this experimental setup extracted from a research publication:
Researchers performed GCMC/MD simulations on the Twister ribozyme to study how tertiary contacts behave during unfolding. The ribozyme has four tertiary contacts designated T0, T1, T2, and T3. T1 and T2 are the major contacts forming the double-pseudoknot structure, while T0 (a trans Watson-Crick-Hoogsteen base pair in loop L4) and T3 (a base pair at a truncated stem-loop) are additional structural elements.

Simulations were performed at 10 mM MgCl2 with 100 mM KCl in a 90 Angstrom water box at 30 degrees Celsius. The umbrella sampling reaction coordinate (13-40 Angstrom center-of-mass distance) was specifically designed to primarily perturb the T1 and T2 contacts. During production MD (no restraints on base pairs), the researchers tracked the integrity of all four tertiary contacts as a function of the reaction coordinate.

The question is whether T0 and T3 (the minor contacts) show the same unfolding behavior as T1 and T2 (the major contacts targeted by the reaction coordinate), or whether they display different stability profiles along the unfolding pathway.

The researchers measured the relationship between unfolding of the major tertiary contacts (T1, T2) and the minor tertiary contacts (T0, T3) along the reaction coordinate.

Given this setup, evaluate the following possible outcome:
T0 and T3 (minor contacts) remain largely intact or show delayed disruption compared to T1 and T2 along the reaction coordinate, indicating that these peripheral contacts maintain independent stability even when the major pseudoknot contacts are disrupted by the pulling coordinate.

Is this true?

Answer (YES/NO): YES